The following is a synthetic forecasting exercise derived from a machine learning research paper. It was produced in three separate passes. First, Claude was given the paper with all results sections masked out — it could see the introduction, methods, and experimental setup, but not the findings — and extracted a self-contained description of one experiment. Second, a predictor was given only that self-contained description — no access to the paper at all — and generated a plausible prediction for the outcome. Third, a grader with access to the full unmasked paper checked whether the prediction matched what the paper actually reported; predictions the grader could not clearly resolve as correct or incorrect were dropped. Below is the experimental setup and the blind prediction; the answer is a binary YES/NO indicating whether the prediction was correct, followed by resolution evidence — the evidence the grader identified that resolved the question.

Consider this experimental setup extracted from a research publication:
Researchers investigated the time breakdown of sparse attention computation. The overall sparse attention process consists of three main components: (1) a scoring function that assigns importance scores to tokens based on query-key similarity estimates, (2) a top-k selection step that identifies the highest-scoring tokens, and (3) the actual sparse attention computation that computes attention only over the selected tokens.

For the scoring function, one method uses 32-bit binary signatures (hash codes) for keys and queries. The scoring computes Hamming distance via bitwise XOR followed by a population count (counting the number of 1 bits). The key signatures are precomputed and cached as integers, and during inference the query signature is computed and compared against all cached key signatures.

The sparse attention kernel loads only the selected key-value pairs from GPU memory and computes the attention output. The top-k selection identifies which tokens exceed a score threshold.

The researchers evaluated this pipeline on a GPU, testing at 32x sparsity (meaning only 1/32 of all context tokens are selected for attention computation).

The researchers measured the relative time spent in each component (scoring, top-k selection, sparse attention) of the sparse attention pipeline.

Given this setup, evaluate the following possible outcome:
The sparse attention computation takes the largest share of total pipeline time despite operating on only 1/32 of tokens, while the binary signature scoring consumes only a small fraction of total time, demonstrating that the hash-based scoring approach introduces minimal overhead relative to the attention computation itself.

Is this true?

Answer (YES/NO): YES